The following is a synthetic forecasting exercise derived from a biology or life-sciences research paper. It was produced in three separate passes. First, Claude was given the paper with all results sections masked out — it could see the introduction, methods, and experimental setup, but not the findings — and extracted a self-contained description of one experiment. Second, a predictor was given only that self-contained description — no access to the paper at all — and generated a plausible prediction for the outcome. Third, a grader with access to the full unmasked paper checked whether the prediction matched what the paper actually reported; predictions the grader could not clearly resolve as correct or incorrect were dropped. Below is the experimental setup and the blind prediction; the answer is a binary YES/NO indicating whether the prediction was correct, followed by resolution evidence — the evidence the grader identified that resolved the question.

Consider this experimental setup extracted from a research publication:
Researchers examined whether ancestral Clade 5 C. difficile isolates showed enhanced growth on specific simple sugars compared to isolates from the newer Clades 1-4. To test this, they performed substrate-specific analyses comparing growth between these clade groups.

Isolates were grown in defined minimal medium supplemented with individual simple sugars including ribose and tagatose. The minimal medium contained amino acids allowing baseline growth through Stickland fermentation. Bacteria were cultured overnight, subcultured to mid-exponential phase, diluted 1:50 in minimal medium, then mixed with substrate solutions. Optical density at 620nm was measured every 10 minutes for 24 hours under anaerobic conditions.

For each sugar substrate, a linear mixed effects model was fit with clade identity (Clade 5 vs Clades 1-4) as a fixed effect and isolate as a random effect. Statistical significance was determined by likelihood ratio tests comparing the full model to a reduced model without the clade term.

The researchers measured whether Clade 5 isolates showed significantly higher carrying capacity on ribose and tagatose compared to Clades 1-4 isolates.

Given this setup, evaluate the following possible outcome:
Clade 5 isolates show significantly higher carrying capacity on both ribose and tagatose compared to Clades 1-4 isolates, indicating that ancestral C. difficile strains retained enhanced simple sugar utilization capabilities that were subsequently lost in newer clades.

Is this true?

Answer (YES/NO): YES